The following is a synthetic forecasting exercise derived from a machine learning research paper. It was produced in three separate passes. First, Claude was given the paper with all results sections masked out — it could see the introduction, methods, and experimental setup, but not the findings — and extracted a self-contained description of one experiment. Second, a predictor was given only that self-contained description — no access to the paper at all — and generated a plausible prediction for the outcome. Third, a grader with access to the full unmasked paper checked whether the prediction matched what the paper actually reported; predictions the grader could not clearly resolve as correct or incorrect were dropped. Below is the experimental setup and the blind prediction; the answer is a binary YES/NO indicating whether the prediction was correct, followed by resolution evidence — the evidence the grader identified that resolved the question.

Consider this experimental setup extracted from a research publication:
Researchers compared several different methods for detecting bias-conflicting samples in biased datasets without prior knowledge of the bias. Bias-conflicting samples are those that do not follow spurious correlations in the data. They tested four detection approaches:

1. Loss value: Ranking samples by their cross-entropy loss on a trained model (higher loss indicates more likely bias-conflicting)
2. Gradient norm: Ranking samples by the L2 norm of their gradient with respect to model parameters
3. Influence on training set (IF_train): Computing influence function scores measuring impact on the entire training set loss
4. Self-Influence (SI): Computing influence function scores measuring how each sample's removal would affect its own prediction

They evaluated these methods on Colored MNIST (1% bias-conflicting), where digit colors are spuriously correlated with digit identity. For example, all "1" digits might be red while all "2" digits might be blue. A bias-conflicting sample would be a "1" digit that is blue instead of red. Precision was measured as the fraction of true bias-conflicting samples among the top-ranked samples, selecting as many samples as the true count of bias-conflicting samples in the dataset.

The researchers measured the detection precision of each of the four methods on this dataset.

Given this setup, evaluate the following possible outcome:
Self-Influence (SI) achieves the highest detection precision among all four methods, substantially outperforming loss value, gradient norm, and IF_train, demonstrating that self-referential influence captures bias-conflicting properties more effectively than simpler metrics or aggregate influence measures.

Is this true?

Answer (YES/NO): NO